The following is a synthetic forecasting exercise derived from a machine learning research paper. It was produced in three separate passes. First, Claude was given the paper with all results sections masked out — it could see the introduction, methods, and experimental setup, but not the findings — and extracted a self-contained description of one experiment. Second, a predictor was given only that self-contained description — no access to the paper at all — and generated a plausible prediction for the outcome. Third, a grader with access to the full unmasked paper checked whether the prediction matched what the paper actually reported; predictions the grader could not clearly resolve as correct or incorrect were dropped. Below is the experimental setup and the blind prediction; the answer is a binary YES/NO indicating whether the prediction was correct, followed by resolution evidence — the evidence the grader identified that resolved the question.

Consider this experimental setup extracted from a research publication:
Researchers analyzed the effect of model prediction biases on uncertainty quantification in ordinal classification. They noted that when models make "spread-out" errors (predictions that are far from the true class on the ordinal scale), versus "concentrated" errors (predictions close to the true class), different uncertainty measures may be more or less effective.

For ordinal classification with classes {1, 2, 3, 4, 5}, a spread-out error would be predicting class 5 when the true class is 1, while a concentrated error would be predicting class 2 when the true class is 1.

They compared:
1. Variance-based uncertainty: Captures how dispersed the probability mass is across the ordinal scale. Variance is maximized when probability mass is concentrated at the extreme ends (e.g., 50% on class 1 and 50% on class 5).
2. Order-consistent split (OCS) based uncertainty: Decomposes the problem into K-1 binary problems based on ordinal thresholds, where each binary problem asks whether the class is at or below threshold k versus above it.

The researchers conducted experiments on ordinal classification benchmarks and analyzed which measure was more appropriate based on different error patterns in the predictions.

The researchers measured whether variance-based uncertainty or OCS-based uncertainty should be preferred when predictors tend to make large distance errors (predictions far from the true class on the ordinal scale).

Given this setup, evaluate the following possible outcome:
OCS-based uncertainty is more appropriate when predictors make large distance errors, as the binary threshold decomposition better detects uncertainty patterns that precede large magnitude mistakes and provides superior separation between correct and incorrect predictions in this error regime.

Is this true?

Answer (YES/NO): NO